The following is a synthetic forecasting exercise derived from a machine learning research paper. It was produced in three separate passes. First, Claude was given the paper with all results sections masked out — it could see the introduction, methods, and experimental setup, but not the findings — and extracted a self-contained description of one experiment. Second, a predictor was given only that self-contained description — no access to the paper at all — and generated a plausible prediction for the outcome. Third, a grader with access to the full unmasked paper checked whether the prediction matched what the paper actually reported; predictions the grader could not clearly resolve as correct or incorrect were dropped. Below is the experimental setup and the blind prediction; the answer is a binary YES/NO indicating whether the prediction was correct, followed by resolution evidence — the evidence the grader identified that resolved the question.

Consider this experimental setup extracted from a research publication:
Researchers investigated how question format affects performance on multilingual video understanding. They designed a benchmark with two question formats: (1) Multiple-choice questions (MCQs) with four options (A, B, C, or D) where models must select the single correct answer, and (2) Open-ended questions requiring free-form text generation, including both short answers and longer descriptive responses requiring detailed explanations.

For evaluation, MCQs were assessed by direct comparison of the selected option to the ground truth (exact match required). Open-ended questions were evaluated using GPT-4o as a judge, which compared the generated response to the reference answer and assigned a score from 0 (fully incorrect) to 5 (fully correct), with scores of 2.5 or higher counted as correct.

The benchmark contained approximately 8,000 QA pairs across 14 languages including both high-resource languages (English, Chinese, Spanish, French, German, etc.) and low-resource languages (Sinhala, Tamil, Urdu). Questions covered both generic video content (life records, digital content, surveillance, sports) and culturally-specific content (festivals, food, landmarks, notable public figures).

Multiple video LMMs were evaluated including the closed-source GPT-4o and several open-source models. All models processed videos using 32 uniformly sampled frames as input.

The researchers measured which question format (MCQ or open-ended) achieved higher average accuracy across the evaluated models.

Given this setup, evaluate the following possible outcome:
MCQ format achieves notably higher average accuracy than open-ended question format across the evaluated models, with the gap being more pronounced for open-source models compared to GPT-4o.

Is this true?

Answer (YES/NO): YES